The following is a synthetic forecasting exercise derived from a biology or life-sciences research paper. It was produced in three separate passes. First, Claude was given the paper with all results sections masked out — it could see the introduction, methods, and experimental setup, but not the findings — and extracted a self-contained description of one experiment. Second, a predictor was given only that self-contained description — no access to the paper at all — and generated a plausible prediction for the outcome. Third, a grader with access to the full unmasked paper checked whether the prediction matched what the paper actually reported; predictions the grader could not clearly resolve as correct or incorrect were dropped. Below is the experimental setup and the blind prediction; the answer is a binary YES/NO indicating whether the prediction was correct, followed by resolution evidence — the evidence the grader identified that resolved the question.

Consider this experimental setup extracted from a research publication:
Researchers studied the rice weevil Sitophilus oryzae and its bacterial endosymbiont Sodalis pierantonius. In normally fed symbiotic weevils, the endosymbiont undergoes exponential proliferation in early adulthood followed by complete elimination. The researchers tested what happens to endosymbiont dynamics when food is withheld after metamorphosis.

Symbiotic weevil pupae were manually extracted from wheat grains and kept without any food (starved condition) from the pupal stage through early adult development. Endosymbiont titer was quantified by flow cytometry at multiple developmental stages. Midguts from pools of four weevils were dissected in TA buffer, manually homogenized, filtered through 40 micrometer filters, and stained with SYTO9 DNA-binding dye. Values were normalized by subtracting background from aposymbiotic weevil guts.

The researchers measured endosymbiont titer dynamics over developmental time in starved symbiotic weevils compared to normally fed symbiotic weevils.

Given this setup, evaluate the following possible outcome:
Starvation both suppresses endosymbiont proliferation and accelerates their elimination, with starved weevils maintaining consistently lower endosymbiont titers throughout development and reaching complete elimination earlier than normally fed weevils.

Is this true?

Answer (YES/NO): NO